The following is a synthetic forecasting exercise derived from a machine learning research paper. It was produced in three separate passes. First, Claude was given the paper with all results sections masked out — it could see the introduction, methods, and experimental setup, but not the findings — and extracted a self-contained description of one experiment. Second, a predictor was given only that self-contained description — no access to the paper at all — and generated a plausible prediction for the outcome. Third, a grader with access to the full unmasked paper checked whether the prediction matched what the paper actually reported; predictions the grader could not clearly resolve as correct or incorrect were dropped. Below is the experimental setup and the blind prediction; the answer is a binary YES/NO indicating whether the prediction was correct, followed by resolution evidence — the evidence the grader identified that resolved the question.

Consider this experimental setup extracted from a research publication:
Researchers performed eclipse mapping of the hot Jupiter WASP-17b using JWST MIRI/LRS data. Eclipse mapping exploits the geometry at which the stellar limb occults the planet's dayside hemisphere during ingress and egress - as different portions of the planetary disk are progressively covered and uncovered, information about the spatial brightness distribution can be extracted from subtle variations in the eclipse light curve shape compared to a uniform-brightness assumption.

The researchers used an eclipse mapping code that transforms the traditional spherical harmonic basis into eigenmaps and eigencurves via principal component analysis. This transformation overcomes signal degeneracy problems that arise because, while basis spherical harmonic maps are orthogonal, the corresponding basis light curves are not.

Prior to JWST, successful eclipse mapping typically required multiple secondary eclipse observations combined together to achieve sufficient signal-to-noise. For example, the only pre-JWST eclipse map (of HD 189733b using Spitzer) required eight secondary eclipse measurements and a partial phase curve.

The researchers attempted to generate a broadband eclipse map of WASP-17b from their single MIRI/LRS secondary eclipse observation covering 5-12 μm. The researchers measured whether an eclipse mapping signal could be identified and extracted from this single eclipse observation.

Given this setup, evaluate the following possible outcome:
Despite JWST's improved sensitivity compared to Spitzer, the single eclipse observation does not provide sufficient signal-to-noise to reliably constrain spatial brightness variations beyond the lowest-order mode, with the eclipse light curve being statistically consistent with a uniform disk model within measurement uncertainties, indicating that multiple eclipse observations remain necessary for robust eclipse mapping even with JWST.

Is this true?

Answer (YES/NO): NO